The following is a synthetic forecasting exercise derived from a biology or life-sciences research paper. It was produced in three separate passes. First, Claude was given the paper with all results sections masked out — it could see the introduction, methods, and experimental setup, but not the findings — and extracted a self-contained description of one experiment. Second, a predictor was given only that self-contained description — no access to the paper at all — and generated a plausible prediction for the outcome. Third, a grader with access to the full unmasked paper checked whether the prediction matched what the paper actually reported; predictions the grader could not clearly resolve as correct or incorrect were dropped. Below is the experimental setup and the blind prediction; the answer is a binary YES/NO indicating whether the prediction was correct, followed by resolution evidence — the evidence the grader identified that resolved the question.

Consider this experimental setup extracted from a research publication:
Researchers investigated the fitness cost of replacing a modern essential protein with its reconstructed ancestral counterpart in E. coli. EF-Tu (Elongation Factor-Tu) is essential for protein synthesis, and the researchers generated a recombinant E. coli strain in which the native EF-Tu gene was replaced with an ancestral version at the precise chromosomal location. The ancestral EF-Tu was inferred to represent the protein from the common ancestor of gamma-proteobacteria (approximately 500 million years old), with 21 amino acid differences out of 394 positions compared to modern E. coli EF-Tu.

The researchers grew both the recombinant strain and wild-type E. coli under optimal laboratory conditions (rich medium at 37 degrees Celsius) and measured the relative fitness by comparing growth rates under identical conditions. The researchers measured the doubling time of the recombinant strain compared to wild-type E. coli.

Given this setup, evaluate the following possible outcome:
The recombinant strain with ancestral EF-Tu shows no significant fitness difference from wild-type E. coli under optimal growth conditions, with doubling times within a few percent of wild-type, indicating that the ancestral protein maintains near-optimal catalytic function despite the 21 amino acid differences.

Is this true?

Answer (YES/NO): NO